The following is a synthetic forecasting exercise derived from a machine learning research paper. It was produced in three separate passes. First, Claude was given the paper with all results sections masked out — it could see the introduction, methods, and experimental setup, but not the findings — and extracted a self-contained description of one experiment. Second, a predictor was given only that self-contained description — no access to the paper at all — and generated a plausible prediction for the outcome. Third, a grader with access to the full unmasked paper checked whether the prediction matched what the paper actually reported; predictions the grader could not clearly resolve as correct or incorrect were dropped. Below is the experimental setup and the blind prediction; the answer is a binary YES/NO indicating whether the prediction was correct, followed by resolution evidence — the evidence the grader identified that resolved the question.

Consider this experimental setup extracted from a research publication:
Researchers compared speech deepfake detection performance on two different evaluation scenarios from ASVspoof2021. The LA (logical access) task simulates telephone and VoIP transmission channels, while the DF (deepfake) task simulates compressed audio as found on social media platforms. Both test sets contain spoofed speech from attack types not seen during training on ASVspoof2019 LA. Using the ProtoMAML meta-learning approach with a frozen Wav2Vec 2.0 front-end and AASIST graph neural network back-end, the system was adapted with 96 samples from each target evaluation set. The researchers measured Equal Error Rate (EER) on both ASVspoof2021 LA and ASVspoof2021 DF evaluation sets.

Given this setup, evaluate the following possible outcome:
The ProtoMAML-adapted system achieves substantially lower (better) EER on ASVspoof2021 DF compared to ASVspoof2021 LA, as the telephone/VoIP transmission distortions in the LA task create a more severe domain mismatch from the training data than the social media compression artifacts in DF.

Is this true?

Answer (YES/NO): NO